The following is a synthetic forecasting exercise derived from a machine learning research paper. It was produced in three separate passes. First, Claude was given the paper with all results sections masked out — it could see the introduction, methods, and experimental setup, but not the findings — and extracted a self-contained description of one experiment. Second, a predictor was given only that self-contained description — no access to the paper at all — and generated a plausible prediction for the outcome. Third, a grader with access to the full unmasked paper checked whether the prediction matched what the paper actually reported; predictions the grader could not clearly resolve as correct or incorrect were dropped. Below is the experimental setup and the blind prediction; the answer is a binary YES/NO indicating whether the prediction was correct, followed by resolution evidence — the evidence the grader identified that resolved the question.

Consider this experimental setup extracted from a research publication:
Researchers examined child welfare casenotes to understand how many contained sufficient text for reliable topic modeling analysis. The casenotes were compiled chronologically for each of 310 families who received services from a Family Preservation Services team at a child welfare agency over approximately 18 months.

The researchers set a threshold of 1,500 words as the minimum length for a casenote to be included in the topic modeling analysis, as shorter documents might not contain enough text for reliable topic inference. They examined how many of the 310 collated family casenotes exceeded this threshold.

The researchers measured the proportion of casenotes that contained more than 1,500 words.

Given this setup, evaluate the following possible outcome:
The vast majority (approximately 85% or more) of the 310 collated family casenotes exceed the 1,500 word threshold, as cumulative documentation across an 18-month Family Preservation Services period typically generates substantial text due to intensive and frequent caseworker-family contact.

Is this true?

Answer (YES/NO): NO